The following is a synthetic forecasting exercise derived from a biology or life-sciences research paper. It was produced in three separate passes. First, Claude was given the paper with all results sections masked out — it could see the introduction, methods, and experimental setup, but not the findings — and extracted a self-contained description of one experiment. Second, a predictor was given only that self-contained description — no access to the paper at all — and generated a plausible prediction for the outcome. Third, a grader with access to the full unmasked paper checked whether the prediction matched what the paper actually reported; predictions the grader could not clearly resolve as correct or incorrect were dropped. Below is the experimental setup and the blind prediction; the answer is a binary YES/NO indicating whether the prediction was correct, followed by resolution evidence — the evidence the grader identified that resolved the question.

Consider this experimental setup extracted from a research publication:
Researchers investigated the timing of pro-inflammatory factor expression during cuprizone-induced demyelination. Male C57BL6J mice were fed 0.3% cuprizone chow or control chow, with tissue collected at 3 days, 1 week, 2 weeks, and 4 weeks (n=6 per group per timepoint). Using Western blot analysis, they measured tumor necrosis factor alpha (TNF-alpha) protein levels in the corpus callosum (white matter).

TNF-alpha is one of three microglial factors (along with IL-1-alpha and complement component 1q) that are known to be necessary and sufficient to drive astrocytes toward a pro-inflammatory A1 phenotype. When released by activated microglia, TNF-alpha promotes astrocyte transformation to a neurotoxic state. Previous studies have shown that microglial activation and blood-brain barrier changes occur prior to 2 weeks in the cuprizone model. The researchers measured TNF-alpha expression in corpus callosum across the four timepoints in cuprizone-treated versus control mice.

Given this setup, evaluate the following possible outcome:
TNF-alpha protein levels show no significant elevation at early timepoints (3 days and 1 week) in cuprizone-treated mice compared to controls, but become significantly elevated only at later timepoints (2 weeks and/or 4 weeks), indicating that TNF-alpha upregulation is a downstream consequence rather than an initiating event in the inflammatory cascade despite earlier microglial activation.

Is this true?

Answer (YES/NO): NO